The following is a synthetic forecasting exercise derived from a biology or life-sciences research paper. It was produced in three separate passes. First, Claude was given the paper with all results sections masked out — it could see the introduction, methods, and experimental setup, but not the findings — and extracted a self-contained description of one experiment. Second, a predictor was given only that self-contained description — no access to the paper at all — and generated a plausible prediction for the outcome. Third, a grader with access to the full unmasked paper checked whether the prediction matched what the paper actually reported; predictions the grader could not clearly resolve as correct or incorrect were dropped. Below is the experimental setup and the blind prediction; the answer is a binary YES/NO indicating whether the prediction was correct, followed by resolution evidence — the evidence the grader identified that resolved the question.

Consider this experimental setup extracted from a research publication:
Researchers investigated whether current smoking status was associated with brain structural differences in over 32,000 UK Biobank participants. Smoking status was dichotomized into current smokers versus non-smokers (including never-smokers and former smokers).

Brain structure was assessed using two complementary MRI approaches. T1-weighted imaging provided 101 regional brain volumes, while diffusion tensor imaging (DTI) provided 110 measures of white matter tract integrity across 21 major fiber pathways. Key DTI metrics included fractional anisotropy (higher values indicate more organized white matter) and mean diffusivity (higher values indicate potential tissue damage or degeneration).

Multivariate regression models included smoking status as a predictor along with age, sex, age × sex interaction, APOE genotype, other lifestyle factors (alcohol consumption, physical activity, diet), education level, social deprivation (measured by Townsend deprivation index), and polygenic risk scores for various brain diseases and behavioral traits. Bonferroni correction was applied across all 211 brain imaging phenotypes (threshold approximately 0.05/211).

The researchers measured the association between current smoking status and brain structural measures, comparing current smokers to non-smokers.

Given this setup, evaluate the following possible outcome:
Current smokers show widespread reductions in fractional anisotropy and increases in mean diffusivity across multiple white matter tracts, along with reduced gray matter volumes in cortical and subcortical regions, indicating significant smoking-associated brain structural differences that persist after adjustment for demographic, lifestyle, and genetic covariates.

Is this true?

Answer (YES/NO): YES